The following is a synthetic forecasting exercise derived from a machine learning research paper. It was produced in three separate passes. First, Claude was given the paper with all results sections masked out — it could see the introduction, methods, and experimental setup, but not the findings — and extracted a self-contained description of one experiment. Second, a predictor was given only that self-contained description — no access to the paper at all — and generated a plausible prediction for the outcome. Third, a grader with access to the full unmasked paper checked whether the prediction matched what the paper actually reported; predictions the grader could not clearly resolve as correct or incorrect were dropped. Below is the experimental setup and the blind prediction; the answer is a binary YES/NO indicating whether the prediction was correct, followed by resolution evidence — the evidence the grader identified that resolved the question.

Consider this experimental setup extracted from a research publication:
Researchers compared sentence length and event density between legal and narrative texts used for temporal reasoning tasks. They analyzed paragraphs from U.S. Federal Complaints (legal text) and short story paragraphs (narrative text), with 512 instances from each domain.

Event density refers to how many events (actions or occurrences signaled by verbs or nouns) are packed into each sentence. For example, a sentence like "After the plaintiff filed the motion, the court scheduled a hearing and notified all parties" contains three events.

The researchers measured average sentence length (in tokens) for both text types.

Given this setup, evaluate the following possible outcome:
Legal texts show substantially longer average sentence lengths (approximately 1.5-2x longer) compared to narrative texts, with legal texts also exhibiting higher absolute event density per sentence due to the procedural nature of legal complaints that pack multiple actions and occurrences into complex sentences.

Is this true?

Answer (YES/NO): NO